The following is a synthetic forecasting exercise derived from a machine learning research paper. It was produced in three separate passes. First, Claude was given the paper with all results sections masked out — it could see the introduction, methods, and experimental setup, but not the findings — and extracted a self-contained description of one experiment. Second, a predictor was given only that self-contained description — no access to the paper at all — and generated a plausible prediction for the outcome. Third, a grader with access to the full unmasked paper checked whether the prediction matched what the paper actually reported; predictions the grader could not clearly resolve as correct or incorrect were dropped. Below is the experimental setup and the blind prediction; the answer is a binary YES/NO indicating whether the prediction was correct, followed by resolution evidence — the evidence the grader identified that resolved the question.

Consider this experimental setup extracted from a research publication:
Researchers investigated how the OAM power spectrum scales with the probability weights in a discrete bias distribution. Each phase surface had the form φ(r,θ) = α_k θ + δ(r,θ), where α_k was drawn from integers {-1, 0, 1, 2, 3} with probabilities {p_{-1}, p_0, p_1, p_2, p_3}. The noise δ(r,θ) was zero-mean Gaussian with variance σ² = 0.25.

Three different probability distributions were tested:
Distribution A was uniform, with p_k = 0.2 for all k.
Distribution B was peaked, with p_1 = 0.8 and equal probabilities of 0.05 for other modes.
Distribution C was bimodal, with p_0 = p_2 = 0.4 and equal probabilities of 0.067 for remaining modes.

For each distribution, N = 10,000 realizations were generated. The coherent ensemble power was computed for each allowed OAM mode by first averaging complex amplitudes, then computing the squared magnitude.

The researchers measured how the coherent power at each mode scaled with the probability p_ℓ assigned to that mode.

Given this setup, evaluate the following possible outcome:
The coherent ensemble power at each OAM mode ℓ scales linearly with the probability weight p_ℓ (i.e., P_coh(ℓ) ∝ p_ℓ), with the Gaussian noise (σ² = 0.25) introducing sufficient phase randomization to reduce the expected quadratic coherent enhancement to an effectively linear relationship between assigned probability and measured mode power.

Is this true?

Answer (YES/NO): NO